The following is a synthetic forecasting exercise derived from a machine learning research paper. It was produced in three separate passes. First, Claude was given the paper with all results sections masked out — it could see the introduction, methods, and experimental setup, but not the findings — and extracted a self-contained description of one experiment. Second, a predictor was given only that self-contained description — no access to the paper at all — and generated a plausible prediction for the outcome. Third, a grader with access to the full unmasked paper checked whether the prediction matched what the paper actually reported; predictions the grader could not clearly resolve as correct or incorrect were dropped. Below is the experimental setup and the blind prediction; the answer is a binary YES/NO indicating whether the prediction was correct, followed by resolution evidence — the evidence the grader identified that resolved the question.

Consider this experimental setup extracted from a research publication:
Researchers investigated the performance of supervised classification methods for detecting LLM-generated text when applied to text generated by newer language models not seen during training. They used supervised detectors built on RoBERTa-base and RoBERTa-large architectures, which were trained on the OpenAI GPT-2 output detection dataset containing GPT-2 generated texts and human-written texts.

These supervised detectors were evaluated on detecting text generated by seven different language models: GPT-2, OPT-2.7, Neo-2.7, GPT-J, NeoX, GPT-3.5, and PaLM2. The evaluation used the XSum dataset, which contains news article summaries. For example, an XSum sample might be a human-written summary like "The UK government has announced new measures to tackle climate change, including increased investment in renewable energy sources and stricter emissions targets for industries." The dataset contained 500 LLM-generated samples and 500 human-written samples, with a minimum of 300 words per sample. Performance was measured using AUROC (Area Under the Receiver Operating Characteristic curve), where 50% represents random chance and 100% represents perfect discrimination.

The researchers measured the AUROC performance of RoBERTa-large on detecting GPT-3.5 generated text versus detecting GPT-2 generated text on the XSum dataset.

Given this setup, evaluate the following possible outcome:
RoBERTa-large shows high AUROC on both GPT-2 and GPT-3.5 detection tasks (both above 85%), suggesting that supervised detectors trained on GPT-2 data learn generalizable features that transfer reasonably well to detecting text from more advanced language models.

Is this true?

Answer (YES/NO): NO